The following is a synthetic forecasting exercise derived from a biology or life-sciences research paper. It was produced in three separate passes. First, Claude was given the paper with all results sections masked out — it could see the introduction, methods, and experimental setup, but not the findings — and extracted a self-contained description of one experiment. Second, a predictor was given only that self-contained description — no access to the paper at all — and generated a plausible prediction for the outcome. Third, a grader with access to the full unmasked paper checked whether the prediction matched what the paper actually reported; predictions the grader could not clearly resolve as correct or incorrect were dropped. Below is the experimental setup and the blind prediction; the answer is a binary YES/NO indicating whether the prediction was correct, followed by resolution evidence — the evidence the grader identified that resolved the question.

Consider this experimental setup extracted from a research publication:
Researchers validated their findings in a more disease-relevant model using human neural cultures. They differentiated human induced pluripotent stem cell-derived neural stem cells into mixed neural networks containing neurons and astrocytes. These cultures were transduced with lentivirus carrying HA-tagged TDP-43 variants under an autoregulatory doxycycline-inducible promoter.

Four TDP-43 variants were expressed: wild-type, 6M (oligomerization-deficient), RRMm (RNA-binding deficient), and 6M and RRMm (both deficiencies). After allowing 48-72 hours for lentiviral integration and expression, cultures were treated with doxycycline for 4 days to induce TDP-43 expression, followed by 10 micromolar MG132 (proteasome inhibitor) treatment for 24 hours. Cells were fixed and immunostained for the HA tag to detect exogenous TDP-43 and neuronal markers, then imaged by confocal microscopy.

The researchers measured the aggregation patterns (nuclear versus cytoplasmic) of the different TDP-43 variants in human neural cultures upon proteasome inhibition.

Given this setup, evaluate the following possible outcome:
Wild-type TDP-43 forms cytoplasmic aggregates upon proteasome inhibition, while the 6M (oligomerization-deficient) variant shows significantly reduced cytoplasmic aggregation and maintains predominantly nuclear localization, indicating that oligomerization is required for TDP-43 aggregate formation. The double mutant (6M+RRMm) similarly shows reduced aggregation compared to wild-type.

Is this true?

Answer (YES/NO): NO